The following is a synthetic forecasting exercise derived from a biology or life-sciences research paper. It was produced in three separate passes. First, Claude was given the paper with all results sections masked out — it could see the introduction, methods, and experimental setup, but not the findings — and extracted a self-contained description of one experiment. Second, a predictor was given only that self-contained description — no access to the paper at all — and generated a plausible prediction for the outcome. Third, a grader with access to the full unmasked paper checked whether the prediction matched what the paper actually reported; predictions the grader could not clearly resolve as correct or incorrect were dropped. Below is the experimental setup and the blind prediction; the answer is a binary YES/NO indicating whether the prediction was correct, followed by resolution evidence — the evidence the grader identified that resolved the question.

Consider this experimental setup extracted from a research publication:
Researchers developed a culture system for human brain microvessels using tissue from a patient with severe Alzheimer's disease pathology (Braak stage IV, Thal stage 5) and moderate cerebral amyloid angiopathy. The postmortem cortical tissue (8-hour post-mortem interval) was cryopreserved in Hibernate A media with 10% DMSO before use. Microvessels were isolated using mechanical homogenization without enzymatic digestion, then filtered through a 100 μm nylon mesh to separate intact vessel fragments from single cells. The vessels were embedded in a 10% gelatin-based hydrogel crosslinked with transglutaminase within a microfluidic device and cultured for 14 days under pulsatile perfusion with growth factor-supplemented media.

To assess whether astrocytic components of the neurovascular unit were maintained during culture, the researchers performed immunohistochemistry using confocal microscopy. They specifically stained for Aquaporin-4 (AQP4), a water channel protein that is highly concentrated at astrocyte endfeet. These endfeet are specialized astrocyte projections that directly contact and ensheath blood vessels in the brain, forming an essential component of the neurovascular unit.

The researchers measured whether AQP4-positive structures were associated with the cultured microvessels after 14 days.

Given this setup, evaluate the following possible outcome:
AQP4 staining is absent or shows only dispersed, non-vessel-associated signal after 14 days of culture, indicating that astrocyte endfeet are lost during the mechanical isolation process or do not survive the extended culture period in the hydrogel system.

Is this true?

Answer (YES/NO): NO